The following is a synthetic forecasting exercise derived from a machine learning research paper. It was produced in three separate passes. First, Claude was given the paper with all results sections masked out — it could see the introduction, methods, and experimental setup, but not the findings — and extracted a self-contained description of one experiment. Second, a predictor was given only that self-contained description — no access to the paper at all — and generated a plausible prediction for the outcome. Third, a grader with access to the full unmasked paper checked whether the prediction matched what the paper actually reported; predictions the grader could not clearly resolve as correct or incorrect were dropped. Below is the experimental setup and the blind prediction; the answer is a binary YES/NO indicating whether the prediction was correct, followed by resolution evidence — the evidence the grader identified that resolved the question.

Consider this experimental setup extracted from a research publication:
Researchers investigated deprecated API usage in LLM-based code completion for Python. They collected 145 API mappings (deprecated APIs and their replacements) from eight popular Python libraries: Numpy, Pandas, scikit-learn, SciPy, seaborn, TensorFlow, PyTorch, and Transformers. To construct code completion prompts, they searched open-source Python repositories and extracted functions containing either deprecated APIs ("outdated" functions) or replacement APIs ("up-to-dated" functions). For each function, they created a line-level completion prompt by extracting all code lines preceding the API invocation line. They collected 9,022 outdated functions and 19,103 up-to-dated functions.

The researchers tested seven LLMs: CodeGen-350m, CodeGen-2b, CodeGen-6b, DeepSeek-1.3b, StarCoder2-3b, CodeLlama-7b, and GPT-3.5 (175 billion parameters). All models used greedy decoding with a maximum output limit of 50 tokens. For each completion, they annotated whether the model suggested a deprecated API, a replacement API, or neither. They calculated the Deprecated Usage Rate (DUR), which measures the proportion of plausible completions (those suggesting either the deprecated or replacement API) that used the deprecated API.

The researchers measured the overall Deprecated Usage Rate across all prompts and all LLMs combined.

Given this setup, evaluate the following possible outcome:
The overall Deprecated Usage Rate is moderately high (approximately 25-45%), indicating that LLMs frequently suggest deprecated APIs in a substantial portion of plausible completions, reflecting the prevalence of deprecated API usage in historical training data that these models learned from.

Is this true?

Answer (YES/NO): YES